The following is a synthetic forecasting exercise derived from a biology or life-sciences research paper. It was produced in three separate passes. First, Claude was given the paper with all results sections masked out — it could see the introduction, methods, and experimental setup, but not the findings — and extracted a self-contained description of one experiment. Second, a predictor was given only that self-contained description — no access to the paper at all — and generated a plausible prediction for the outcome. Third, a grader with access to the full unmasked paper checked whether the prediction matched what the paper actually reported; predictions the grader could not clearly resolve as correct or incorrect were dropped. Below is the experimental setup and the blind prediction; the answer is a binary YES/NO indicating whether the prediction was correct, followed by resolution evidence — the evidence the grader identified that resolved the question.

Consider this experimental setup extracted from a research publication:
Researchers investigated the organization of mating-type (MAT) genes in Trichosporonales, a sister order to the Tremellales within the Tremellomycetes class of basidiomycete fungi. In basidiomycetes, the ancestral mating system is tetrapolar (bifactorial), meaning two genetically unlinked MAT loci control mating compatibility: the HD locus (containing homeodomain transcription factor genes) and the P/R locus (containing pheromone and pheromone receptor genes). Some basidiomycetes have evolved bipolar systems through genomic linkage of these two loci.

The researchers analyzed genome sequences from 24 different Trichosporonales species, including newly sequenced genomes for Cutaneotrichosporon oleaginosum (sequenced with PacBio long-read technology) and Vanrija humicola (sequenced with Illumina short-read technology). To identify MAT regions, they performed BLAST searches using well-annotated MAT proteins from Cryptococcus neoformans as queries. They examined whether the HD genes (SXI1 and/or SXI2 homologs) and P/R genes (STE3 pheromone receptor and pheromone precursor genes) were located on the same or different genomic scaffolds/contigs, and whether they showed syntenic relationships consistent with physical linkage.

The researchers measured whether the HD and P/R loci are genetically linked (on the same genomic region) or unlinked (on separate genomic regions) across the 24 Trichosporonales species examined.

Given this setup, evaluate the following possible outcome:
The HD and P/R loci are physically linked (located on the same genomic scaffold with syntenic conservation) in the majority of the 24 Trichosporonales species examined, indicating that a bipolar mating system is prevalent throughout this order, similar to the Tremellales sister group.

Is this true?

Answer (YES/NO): NO